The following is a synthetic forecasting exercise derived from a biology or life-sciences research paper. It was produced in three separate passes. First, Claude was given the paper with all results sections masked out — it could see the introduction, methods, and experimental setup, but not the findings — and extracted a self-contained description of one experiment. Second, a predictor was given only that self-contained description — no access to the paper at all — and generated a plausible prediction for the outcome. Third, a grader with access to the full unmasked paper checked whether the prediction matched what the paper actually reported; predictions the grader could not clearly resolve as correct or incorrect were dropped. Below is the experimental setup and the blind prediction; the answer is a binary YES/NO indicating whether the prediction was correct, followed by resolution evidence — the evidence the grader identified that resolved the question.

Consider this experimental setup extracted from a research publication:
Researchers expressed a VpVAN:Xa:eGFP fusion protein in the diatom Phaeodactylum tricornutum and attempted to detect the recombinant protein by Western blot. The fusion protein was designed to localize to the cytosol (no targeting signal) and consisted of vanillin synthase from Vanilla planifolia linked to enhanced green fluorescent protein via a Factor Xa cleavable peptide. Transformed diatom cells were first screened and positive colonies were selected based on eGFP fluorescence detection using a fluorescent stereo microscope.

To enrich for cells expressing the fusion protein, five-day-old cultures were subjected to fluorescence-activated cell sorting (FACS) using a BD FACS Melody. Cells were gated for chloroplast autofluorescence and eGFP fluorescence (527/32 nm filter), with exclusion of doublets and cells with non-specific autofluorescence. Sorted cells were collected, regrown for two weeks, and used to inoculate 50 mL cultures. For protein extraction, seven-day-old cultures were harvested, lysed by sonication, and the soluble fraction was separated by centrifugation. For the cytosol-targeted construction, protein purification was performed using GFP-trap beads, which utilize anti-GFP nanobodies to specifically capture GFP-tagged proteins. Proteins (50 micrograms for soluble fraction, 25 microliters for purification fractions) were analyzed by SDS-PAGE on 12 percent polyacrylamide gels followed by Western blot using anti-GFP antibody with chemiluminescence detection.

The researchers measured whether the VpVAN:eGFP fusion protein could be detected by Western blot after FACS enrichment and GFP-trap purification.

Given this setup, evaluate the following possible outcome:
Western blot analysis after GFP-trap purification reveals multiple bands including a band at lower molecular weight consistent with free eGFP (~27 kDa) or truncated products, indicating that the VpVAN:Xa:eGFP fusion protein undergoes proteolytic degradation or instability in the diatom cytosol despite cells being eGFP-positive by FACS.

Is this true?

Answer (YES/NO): NO